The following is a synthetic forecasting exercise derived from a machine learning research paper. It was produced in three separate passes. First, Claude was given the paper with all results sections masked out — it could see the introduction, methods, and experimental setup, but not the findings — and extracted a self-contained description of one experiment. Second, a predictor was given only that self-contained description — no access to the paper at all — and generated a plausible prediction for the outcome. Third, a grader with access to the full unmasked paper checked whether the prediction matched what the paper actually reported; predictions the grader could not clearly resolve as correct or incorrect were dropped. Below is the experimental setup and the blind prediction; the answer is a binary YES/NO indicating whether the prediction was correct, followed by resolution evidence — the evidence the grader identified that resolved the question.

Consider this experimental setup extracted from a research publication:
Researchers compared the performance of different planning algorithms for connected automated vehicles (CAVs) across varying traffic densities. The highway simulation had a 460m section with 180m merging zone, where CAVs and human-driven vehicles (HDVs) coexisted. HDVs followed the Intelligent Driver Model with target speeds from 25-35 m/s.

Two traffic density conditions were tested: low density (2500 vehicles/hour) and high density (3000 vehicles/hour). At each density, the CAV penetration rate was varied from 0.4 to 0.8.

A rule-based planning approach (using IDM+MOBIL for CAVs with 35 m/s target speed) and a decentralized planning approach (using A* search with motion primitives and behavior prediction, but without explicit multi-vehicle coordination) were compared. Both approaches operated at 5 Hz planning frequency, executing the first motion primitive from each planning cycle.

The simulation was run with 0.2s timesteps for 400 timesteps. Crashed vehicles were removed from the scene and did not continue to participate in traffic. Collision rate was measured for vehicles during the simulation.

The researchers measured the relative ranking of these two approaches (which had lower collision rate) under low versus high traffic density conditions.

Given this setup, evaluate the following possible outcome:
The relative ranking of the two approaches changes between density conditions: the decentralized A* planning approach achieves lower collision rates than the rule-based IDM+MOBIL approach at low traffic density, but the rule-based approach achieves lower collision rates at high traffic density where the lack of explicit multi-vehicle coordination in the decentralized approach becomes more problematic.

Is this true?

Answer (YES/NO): NO